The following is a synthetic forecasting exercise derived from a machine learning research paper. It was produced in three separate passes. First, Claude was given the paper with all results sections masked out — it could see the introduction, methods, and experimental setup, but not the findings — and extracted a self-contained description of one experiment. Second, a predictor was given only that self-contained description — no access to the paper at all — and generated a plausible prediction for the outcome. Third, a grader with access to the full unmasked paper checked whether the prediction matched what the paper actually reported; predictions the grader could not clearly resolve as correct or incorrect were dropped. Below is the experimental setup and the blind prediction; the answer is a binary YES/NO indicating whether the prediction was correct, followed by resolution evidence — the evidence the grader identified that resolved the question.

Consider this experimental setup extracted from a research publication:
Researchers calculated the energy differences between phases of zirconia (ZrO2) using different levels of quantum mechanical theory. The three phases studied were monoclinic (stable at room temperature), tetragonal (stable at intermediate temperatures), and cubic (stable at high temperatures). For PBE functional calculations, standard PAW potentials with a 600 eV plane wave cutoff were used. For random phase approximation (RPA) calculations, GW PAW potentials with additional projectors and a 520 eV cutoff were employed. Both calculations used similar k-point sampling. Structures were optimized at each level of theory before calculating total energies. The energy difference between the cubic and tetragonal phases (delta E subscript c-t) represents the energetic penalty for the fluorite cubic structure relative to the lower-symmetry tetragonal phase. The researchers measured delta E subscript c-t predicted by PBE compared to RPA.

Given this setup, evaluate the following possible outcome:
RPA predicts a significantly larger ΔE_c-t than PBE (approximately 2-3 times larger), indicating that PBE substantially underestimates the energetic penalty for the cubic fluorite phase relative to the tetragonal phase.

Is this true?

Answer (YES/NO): NO